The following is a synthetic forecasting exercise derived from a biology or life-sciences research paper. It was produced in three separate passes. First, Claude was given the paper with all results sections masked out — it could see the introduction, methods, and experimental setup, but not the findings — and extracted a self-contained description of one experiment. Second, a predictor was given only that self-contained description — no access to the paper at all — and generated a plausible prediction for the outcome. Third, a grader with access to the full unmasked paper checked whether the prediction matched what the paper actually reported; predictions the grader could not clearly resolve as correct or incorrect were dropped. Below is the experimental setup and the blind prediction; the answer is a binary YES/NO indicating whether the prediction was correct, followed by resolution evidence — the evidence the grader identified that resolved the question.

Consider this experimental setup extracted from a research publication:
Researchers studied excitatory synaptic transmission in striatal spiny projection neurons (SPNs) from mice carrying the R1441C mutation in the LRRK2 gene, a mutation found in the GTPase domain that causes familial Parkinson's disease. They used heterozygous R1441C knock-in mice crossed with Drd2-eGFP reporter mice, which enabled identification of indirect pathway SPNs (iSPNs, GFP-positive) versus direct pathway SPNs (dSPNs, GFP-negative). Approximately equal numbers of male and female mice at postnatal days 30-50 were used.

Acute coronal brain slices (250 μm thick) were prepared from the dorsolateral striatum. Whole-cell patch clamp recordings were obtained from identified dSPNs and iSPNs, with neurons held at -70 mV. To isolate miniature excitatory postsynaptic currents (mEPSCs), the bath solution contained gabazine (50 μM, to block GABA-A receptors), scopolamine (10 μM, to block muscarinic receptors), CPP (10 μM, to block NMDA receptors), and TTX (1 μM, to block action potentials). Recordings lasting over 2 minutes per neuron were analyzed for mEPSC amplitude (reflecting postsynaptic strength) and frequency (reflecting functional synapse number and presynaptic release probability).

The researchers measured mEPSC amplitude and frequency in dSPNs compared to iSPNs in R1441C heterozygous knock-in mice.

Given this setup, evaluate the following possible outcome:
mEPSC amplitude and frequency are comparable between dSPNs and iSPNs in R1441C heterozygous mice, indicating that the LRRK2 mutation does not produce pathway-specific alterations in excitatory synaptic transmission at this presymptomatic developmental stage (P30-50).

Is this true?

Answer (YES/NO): NO